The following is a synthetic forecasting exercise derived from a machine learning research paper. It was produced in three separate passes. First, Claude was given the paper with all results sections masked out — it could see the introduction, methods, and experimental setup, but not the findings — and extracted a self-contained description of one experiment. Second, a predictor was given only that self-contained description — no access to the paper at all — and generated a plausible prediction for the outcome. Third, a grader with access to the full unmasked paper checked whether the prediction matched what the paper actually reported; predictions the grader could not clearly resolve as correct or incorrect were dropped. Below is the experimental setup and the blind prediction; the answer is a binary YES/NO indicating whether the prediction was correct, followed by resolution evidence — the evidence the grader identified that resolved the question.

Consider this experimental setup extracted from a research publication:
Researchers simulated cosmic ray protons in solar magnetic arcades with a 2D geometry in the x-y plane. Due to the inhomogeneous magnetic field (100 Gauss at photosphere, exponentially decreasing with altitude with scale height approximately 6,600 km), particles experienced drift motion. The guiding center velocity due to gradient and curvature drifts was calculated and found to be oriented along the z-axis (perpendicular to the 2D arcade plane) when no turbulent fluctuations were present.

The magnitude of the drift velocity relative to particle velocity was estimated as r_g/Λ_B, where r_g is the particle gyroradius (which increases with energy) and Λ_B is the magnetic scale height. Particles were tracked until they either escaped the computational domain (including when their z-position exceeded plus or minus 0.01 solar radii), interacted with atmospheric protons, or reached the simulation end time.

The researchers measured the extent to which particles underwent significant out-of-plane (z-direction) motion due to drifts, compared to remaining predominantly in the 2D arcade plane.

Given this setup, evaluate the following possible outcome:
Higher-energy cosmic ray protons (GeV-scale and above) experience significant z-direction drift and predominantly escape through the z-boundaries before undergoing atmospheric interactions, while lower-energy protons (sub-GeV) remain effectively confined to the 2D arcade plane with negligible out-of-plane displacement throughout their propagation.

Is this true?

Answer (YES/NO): NO